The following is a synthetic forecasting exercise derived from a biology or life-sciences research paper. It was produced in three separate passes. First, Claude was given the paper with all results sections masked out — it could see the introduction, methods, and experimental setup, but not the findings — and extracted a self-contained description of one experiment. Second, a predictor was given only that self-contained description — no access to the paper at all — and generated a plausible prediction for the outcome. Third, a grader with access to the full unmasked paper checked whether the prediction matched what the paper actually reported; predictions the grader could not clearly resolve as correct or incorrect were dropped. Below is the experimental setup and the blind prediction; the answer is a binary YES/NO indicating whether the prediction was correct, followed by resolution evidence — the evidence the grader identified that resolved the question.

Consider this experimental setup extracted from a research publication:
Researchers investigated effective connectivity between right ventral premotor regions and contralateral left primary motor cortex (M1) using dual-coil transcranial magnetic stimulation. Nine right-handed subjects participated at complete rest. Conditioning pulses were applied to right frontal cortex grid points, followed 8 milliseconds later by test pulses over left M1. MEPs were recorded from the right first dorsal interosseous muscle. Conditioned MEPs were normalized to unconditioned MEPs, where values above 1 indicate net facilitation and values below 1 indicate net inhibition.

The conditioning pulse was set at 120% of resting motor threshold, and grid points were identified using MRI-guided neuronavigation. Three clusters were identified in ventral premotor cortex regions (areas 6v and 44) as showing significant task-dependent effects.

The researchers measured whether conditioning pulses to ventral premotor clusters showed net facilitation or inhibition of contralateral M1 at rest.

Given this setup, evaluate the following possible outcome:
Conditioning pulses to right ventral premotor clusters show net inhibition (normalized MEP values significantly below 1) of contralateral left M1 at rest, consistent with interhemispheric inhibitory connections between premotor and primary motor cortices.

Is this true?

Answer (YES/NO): NO